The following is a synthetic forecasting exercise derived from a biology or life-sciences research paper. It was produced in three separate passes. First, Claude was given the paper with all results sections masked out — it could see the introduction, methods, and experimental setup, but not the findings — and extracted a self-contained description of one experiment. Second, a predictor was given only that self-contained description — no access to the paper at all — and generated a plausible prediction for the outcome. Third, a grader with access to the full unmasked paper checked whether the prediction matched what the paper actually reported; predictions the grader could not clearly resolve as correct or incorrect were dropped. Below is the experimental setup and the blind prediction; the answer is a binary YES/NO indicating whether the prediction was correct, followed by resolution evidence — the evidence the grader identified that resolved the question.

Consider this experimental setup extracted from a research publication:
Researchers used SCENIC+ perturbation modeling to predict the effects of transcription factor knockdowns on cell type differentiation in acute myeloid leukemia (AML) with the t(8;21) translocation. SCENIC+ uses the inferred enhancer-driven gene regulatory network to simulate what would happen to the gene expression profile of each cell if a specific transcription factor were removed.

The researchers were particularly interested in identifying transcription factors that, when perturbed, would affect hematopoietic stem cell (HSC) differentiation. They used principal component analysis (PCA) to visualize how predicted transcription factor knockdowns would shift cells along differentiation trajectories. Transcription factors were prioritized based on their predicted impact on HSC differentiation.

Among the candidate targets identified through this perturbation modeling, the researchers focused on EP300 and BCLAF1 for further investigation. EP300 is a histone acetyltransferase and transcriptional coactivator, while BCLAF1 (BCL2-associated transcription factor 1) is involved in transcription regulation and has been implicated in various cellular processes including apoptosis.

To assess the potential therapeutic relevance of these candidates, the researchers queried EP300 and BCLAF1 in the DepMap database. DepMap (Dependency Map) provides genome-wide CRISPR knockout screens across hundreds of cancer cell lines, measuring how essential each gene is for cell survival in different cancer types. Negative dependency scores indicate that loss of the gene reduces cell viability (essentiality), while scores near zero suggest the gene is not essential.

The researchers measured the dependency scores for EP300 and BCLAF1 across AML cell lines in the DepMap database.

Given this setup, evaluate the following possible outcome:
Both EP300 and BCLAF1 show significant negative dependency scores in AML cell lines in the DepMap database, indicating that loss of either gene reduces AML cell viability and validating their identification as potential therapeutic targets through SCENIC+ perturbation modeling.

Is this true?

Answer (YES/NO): YES